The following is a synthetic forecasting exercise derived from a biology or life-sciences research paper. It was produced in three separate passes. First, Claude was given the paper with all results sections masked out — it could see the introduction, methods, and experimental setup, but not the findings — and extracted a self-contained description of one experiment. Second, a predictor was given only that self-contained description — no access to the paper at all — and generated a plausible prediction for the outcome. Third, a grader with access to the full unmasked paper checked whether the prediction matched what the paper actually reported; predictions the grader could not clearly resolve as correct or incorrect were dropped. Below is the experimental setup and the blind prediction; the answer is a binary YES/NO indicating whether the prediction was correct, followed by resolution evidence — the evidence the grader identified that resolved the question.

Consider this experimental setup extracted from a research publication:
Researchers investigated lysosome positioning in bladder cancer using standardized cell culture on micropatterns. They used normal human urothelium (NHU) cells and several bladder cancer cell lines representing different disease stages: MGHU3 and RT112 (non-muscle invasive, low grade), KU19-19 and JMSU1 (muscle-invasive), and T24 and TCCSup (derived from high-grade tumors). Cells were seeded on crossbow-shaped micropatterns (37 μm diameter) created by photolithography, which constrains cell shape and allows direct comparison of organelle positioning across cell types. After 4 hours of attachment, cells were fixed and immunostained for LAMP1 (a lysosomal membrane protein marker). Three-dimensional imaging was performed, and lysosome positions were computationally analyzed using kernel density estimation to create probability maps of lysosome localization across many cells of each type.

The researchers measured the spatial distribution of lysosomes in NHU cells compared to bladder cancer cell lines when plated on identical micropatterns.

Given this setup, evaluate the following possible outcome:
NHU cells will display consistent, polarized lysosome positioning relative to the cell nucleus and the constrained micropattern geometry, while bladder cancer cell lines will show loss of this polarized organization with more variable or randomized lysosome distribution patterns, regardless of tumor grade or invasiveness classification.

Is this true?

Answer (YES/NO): NO